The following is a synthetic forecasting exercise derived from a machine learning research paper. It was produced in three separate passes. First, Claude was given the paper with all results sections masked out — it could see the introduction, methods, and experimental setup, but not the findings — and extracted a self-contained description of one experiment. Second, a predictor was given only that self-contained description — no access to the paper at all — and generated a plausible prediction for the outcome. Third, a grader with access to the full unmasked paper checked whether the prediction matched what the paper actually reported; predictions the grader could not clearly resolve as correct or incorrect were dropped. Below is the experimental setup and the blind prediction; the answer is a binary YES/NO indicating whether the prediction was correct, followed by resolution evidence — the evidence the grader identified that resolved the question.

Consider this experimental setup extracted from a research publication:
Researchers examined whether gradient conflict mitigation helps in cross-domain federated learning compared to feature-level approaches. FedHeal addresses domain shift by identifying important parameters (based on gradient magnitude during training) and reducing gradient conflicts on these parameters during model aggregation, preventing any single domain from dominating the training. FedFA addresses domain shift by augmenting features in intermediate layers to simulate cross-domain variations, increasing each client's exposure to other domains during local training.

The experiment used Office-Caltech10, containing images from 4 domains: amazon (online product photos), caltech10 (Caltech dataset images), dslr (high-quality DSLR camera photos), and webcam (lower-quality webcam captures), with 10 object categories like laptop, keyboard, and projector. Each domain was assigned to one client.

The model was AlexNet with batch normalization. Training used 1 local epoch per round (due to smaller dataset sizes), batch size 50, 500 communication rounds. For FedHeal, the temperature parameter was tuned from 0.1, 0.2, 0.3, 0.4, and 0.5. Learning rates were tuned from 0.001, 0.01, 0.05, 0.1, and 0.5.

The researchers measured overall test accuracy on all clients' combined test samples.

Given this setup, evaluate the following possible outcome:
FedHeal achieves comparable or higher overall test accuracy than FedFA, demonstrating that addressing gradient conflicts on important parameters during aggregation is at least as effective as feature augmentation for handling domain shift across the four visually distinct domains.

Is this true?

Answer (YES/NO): NO